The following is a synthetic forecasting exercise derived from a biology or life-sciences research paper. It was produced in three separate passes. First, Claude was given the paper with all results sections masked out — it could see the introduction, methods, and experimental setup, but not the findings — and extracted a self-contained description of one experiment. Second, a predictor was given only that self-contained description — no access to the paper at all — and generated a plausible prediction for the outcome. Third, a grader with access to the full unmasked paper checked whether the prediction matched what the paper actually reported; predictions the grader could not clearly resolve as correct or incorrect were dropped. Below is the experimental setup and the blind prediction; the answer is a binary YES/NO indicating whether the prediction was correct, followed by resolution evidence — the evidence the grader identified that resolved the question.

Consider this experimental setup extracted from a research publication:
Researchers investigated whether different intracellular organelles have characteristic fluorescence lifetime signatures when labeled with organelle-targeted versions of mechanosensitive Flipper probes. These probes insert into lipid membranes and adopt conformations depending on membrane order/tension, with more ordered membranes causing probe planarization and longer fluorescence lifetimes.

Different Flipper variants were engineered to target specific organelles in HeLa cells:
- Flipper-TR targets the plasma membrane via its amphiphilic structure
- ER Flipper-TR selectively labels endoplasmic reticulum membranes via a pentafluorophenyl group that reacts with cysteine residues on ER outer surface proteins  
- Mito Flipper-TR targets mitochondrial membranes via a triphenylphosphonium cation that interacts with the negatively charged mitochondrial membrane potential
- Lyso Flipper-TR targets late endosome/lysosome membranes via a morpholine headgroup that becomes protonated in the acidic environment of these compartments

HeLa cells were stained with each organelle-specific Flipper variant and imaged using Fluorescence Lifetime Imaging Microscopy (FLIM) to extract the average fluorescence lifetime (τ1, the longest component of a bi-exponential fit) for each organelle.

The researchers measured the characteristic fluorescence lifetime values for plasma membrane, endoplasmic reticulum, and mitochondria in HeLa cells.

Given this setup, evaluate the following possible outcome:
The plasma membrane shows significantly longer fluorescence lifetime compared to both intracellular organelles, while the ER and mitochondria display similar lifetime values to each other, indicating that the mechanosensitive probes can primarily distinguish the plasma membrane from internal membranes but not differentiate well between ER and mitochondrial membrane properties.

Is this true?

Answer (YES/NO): NO